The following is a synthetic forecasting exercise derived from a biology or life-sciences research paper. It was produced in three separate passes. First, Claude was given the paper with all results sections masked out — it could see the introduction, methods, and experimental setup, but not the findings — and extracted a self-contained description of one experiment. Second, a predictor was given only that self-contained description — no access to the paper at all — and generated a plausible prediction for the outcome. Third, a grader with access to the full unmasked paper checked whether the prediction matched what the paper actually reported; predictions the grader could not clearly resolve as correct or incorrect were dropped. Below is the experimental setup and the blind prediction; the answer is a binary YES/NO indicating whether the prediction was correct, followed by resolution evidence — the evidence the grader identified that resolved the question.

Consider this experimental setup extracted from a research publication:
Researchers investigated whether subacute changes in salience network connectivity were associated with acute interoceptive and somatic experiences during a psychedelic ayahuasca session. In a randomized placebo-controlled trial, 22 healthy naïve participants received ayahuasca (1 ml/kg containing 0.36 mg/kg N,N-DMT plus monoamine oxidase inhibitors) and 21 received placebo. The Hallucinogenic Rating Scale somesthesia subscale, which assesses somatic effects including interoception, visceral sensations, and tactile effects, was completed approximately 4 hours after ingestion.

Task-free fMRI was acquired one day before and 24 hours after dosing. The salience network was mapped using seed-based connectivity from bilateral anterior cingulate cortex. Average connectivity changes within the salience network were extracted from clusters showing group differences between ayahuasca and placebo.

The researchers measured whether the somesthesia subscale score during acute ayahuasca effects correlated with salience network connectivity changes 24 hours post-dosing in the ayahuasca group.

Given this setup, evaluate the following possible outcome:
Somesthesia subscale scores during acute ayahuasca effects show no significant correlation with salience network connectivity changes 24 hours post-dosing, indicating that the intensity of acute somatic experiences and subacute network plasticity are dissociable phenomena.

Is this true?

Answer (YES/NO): NO